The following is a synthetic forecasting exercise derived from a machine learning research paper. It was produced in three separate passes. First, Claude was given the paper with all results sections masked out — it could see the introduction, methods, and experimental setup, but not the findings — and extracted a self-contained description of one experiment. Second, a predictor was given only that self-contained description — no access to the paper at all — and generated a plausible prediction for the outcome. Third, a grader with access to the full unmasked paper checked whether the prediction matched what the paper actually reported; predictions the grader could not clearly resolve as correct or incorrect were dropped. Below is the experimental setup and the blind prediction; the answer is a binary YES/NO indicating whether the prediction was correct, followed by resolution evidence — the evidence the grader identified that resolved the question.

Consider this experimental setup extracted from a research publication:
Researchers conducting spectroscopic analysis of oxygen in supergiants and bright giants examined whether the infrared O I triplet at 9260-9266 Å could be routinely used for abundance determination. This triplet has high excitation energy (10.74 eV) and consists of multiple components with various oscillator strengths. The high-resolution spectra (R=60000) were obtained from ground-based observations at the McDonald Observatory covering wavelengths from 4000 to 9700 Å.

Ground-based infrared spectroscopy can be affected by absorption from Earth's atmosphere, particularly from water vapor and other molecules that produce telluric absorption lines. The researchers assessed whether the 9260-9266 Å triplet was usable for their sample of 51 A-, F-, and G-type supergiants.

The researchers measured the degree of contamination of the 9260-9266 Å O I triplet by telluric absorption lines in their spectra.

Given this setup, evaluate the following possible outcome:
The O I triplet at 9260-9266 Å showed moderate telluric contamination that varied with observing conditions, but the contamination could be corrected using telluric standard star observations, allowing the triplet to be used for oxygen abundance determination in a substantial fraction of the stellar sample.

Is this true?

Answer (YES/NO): NO